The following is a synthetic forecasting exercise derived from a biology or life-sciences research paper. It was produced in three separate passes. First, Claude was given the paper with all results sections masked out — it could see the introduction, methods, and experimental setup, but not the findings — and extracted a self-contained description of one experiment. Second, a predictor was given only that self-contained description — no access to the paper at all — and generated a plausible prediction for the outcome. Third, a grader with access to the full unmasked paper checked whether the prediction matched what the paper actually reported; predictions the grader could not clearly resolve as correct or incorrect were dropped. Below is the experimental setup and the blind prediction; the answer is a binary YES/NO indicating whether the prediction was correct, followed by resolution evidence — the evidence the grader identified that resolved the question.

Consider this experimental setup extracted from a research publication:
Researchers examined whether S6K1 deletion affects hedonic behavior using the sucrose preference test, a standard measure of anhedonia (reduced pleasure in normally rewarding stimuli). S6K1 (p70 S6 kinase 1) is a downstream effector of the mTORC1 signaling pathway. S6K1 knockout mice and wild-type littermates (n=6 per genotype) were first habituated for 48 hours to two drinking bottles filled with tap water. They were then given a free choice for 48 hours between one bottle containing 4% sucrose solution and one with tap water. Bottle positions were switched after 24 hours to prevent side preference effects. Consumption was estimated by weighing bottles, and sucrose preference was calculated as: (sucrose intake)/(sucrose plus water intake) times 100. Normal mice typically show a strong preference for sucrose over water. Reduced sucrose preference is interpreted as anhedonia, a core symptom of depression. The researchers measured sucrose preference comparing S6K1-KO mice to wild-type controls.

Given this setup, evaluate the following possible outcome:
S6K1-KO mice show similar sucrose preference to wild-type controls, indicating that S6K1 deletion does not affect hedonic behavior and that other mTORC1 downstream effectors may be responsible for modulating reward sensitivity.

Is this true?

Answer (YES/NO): YES